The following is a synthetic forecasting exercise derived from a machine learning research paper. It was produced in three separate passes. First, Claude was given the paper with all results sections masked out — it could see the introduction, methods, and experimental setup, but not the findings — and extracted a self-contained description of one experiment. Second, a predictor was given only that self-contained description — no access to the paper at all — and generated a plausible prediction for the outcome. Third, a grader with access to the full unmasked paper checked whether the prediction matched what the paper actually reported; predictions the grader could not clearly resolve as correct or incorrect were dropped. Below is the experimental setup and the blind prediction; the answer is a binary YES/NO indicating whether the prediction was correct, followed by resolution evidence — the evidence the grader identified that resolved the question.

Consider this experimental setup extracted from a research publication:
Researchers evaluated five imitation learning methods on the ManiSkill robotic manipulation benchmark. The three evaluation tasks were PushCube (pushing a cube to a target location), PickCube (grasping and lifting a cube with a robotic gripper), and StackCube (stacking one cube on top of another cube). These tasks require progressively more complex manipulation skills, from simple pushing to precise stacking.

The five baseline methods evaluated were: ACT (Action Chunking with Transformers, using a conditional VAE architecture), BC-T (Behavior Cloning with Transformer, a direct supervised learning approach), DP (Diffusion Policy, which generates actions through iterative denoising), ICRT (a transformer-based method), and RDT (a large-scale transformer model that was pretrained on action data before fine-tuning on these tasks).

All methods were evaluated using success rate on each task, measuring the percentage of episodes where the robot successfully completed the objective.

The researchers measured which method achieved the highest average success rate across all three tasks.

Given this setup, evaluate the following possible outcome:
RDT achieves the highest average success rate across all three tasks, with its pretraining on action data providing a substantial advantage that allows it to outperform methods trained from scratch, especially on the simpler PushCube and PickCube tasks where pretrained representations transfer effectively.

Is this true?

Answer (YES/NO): YES